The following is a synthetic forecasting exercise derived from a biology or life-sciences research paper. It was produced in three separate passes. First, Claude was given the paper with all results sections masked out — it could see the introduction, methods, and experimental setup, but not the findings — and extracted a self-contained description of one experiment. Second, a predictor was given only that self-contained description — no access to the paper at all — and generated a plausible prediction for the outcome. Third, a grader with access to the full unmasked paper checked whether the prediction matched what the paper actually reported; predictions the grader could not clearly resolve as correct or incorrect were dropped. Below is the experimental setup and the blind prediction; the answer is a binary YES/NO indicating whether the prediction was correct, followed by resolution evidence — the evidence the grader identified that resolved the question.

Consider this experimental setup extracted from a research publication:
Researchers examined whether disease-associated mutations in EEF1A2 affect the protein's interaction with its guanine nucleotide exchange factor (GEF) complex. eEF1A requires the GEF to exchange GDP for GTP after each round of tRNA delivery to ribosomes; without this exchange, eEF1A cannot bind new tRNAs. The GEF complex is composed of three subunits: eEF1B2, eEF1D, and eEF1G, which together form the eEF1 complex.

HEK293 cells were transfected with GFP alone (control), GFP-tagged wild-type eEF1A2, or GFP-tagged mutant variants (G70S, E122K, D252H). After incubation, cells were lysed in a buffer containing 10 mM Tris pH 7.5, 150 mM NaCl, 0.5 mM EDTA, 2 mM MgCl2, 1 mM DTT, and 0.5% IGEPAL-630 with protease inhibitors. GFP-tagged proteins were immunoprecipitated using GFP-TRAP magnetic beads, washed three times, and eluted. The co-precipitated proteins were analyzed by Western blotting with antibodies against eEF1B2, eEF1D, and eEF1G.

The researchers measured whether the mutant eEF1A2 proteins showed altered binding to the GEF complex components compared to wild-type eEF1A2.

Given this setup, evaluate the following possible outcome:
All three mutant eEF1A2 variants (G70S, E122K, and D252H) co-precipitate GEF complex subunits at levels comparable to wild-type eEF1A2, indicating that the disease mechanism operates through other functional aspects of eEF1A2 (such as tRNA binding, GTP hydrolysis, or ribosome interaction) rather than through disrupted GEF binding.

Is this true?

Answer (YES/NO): NO